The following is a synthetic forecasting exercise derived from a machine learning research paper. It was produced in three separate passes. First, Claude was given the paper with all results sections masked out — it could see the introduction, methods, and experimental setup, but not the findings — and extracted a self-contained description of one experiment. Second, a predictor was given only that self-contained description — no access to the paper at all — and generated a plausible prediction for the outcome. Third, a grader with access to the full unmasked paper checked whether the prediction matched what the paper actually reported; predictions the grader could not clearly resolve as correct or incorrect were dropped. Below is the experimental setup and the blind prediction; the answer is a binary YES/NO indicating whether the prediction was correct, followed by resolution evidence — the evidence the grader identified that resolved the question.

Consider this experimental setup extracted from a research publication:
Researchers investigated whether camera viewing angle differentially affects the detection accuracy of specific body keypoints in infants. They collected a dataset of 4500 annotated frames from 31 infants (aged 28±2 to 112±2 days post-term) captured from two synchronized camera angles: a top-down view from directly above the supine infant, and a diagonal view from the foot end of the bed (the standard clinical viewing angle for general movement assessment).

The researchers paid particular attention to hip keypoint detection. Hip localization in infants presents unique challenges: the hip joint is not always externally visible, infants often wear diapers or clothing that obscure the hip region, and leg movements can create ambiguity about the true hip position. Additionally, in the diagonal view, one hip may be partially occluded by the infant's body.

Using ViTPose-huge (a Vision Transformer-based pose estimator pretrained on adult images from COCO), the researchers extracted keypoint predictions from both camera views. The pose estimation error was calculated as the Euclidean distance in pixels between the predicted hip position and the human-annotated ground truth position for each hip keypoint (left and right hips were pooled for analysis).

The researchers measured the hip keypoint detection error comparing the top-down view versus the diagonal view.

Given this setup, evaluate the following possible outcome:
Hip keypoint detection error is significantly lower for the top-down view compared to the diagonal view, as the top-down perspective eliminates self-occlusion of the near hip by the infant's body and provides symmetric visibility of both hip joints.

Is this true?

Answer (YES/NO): YES